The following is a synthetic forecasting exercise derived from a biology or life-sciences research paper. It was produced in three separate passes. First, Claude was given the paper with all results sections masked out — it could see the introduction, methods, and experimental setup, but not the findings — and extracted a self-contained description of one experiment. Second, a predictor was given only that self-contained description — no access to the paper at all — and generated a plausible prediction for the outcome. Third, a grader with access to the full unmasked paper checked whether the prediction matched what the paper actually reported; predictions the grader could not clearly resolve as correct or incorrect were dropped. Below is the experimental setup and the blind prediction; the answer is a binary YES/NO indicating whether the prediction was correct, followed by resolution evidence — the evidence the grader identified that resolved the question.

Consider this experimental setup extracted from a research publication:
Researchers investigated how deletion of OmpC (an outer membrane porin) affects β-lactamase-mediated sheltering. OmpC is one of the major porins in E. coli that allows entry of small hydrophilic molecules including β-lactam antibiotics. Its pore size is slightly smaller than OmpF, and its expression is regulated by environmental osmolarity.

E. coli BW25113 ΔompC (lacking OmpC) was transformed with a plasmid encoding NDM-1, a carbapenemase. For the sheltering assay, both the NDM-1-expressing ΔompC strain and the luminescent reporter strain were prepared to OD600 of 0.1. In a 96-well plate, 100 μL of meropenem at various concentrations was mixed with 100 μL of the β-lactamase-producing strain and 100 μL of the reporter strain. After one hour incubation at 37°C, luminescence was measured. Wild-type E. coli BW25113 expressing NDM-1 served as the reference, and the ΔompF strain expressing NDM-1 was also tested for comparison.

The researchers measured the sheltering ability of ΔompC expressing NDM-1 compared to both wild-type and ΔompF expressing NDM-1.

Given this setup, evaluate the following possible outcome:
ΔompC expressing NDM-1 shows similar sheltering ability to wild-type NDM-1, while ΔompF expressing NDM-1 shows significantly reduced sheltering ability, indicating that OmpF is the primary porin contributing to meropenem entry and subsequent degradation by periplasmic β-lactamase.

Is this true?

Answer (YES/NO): NO